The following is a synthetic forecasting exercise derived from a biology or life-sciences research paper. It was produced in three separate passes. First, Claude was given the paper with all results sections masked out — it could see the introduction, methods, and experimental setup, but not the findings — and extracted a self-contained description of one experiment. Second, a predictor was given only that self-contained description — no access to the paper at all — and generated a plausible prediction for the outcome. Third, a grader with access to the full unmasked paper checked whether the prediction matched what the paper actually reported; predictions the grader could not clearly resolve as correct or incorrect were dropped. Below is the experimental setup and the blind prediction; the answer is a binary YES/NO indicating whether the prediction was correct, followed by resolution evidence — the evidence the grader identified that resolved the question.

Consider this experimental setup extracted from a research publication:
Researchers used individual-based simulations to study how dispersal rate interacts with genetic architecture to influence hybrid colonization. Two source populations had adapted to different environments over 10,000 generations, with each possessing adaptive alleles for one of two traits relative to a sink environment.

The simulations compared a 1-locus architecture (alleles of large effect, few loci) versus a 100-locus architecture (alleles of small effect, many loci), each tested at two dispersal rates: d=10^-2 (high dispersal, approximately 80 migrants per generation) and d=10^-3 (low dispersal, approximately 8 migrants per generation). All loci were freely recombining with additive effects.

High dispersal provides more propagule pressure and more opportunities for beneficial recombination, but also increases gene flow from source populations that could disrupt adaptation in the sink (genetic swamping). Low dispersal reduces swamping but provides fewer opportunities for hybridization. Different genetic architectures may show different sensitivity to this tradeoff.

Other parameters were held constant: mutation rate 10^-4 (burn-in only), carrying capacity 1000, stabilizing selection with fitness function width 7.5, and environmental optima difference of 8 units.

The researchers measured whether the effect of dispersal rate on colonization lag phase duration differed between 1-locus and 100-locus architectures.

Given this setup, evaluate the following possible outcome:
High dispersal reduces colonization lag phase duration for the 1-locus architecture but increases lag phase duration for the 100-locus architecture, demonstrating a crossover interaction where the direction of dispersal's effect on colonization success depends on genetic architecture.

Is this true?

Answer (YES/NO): NO